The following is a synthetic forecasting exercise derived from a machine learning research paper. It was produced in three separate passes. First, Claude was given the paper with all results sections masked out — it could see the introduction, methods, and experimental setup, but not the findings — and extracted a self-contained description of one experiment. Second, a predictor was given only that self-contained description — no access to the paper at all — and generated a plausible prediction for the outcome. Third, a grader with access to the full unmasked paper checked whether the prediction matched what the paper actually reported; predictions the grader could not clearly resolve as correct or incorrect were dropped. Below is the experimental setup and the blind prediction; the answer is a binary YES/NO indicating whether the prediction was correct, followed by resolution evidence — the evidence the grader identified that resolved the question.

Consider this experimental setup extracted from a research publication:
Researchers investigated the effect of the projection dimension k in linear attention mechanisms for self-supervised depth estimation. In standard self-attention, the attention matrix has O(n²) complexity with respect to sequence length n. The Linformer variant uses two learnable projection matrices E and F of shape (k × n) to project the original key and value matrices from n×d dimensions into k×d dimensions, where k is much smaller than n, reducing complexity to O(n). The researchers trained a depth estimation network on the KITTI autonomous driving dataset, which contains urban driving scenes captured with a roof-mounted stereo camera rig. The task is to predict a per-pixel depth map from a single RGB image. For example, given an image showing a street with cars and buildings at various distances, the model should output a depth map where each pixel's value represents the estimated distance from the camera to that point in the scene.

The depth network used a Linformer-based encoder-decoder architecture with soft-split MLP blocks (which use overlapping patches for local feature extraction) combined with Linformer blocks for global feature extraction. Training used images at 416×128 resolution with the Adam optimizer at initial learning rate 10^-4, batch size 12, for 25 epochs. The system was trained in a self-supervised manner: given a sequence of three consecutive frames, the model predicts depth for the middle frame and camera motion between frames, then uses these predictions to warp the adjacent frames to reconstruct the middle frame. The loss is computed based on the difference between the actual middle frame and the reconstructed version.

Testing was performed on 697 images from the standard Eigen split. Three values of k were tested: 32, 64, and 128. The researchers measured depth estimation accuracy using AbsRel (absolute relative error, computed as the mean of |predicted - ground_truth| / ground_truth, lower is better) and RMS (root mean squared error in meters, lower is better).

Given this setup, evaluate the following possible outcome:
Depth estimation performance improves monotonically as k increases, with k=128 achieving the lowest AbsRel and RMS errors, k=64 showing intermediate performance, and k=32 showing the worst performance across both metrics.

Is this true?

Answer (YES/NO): NO